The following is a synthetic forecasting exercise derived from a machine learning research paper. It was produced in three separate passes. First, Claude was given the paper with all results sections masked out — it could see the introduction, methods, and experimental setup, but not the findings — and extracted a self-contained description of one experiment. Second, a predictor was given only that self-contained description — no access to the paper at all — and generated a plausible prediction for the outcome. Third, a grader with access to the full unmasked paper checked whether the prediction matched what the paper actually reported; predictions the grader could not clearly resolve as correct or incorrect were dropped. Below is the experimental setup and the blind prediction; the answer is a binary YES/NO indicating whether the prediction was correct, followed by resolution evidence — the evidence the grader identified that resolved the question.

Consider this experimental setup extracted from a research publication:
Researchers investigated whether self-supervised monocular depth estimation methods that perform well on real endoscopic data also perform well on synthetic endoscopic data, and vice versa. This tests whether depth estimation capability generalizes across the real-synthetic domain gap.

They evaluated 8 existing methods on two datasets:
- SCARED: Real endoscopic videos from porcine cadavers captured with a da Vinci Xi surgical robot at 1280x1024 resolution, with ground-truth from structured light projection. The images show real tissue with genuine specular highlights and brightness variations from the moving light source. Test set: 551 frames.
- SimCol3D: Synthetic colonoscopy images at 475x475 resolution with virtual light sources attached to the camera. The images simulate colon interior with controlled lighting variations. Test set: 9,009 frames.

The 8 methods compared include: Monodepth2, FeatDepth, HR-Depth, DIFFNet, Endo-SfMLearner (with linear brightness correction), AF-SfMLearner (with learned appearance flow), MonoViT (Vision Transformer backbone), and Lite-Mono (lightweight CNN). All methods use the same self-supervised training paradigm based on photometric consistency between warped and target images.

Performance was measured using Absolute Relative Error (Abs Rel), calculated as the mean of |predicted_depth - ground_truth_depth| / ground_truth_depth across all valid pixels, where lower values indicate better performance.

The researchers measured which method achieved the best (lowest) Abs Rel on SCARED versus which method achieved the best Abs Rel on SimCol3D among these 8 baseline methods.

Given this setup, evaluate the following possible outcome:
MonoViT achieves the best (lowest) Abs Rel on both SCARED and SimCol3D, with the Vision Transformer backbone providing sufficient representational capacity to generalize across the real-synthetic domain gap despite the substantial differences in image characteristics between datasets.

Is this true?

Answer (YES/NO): NO